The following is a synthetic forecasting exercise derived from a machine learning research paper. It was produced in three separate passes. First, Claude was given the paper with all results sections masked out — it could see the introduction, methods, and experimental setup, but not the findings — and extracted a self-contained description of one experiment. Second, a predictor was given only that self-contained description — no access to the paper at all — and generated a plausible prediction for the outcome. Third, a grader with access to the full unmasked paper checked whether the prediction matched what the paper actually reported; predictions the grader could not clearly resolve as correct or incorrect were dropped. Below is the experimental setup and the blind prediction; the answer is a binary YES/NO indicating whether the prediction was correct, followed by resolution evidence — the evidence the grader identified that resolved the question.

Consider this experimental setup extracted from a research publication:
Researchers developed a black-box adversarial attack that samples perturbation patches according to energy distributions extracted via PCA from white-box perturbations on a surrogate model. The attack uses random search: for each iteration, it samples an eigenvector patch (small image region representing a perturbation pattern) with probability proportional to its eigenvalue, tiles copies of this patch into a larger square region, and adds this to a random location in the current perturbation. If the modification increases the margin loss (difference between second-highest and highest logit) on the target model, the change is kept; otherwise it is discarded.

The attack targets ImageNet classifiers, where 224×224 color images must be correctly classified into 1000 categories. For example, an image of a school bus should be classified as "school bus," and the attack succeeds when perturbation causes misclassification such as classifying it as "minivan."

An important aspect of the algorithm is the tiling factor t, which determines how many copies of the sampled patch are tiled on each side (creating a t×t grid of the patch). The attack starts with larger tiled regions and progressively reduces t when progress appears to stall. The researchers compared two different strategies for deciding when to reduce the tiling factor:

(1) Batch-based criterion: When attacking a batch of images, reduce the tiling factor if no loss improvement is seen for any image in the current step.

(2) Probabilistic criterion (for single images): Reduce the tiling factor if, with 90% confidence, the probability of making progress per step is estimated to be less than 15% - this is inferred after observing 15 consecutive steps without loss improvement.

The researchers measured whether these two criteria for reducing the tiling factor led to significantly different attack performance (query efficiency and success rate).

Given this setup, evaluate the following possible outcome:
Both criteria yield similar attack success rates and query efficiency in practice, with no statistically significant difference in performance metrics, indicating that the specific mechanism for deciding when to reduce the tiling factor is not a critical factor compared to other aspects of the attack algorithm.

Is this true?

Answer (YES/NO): YES